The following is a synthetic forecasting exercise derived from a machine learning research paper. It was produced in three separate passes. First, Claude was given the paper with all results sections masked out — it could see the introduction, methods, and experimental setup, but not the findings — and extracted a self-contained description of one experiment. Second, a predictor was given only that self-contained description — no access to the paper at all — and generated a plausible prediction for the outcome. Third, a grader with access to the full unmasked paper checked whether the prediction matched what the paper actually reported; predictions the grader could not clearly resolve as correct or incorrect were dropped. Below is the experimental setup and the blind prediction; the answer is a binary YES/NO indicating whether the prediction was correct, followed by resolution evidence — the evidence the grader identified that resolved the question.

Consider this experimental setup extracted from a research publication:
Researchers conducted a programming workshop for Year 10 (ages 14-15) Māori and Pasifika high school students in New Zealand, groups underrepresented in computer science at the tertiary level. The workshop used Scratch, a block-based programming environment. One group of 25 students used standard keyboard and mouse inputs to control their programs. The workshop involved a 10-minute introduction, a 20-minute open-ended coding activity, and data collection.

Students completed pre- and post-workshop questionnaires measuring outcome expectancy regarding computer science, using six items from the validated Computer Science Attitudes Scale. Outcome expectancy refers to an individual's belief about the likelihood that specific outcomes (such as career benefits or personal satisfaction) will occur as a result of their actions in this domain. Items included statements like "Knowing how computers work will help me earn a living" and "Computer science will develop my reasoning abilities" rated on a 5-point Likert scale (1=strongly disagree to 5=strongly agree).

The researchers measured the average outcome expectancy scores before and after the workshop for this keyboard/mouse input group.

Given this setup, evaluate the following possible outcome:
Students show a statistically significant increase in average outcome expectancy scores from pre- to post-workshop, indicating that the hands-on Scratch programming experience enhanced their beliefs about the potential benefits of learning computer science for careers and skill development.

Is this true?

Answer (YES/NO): NO